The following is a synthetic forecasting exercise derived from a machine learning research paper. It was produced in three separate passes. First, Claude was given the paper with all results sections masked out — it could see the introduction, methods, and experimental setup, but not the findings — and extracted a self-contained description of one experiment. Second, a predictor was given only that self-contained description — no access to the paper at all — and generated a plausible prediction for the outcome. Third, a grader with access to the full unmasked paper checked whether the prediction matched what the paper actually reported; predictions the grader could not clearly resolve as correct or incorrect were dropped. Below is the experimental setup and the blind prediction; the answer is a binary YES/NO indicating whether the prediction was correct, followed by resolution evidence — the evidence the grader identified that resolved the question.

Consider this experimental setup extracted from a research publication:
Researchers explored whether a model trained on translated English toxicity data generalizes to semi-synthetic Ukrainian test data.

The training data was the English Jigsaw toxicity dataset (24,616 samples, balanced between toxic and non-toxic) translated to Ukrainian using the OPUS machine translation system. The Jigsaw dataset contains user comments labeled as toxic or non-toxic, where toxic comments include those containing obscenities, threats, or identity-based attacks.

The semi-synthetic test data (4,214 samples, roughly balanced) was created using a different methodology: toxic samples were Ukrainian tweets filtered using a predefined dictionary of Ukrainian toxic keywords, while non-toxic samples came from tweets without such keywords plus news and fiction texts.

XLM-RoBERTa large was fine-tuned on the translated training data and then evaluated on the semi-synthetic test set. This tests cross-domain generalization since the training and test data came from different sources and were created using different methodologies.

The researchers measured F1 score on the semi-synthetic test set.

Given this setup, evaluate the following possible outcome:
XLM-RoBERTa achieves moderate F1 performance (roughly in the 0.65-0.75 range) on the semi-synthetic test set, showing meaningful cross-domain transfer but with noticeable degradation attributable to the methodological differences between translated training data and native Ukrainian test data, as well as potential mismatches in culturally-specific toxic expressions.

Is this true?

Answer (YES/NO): NO